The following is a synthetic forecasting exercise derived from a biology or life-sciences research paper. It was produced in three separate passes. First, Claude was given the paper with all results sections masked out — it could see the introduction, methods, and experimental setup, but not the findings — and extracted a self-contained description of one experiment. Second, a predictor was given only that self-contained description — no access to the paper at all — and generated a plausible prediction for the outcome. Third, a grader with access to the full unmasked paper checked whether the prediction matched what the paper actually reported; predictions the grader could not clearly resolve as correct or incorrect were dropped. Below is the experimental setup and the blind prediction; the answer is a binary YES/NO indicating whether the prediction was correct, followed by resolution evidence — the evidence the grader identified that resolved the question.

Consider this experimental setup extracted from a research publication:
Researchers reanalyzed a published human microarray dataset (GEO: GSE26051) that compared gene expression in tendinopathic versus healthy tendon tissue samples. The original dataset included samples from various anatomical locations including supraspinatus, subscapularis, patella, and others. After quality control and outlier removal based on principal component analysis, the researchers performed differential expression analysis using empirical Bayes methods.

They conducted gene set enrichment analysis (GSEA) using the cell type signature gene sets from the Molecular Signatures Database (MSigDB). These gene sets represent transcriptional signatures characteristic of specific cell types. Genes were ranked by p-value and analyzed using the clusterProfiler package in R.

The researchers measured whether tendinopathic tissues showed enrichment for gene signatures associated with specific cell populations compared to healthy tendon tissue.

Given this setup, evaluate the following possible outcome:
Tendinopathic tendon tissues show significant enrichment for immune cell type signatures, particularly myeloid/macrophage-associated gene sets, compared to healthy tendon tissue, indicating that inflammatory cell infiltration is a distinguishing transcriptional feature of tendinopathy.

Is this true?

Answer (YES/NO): NO